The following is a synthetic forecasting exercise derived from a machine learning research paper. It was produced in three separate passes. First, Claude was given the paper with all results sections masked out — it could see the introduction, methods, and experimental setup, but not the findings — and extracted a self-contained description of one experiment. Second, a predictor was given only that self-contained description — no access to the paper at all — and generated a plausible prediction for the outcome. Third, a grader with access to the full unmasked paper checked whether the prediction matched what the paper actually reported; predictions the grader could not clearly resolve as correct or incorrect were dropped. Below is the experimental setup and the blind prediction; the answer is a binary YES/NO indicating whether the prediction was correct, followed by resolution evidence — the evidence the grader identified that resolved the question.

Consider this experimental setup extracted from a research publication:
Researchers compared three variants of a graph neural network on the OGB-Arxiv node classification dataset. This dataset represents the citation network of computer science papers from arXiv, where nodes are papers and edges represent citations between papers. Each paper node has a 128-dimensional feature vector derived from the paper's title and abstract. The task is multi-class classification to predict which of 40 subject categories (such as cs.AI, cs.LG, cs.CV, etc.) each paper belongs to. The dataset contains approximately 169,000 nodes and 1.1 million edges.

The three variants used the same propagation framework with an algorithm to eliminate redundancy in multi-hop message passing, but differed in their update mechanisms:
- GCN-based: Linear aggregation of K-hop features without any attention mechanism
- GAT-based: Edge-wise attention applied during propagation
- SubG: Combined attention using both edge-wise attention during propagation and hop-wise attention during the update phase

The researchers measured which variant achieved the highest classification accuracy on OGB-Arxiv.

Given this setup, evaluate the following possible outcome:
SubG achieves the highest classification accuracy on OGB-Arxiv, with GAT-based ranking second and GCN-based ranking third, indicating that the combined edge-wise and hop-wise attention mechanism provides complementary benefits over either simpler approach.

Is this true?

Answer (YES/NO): NO